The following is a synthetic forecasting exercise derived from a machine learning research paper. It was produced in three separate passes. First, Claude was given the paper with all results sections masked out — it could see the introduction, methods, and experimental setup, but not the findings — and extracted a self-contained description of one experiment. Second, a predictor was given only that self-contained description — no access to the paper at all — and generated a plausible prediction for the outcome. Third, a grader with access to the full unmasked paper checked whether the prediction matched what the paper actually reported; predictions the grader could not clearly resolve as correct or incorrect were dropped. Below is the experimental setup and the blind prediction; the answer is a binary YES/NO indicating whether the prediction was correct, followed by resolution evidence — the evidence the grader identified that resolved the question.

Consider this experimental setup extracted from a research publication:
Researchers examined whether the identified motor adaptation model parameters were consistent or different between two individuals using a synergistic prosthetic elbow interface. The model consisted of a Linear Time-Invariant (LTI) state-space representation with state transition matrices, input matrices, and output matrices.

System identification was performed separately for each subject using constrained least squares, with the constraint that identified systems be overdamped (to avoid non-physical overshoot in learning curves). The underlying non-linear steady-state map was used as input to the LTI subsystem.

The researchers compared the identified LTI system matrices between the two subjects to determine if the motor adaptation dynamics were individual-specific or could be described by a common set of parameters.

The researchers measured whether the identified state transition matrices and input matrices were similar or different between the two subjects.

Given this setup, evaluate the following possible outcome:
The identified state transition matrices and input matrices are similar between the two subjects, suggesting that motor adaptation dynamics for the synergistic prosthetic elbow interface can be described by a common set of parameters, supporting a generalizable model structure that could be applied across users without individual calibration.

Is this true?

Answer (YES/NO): NO